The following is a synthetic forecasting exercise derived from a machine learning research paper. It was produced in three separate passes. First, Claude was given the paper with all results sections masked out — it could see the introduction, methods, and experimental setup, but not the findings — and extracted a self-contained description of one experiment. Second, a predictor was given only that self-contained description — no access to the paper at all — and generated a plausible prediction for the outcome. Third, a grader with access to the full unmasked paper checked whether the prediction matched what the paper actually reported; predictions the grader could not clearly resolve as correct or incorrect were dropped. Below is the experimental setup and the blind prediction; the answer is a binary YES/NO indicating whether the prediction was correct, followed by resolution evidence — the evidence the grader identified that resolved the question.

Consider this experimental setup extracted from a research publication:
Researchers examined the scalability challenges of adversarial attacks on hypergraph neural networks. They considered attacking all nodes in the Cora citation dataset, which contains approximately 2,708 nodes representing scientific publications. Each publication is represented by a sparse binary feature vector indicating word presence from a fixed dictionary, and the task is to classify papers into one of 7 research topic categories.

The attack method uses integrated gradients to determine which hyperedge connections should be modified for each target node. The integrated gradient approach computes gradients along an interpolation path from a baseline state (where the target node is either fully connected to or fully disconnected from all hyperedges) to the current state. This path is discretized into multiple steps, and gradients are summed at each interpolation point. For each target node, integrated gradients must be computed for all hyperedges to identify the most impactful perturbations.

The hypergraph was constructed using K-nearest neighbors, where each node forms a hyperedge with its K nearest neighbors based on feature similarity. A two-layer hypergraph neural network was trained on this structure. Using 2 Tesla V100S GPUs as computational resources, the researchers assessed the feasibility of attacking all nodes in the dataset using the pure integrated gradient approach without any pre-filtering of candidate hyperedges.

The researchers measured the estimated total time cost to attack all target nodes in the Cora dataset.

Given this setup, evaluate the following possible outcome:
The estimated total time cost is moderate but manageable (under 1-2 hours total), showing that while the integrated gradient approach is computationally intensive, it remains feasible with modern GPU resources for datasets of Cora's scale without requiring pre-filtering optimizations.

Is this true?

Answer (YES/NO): NO